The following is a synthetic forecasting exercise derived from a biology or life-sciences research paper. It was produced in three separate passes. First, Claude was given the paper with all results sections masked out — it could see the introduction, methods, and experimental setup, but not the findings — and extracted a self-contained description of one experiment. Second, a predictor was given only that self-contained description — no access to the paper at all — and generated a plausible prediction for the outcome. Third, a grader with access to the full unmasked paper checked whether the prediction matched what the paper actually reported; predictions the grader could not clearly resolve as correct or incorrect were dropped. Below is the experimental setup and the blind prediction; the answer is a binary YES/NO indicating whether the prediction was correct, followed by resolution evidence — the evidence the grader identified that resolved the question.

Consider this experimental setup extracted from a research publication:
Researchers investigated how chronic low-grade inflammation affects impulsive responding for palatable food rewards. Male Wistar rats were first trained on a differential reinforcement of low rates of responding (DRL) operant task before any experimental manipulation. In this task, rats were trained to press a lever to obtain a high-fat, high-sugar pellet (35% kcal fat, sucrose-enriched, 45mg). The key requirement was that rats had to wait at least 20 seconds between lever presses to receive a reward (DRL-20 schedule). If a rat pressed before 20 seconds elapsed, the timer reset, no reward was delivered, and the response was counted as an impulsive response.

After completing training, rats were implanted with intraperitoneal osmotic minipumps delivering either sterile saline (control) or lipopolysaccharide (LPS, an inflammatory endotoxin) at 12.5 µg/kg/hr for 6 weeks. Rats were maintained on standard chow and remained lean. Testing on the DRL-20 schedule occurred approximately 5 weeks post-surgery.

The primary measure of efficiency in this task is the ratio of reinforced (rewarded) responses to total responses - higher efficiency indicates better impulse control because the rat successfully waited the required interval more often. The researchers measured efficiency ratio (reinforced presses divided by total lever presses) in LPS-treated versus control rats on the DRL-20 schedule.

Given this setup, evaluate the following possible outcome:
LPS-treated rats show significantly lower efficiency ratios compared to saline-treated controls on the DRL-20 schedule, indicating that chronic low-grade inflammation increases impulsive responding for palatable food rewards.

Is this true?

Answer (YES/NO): NO